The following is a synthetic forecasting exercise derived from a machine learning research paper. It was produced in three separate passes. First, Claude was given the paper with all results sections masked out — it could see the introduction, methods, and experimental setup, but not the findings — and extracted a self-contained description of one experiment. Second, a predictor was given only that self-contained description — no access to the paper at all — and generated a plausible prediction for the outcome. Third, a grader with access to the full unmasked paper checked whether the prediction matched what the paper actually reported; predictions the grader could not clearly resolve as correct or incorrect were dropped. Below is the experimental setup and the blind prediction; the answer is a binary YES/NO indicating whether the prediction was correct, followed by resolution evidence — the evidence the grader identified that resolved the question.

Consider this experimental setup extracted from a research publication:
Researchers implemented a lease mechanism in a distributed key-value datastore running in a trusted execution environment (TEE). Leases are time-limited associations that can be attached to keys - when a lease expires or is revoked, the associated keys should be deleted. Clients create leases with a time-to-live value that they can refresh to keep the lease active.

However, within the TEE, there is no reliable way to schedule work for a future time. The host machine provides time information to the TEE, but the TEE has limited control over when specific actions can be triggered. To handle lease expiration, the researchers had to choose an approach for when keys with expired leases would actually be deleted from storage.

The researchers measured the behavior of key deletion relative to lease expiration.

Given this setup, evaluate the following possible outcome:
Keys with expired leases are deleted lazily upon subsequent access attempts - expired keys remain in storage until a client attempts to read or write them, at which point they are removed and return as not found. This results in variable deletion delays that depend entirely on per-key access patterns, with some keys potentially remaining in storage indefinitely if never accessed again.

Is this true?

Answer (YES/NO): NO